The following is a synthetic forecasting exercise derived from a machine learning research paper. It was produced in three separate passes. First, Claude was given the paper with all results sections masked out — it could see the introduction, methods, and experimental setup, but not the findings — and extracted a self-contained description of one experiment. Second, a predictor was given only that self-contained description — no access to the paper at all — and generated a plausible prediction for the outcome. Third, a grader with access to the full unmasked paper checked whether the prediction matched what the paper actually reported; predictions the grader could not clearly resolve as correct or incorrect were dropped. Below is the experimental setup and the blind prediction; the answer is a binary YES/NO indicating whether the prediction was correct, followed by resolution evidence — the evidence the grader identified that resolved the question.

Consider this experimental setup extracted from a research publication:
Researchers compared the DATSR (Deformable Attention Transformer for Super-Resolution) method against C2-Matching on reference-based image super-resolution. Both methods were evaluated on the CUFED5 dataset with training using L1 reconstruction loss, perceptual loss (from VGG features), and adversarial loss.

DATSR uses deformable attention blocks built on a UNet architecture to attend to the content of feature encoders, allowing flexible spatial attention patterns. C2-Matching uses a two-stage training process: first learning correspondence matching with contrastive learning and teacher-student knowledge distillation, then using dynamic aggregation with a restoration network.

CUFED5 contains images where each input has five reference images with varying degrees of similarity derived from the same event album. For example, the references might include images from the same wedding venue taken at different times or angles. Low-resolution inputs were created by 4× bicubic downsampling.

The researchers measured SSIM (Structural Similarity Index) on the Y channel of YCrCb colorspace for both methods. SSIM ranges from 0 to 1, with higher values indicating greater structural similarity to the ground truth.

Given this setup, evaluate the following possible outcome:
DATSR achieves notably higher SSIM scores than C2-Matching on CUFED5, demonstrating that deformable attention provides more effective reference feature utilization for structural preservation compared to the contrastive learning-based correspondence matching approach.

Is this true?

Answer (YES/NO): YES